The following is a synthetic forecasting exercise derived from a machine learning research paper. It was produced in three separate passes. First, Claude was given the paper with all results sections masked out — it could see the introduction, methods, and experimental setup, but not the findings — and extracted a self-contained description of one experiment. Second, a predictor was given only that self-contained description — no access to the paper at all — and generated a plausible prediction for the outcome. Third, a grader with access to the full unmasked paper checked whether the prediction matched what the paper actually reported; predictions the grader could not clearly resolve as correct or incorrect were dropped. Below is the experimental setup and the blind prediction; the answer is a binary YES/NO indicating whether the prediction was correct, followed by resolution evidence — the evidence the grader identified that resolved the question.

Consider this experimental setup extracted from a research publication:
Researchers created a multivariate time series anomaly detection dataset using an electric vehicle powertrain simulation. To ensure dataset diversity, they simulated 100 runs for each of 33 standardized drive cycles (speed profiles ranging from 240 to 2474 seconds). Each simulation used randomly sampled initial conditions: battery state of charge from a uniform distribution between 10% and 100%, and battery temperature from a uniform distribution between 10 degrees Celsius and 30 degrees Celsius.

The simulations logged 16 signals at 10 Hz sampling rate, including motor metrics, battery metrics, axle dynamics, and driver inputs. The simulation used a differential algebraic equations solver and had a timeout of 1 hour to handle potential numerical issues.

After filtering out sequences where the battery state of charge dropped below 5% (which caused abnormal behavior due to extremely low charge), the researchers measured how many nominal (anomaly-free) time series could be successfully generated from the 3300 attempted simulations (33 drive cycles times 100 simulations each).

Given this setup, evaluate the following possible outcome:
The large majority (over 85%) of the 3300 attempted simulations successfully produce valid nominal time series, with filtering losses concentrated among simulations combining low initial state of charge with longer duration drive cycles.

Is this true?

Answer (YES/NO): YES